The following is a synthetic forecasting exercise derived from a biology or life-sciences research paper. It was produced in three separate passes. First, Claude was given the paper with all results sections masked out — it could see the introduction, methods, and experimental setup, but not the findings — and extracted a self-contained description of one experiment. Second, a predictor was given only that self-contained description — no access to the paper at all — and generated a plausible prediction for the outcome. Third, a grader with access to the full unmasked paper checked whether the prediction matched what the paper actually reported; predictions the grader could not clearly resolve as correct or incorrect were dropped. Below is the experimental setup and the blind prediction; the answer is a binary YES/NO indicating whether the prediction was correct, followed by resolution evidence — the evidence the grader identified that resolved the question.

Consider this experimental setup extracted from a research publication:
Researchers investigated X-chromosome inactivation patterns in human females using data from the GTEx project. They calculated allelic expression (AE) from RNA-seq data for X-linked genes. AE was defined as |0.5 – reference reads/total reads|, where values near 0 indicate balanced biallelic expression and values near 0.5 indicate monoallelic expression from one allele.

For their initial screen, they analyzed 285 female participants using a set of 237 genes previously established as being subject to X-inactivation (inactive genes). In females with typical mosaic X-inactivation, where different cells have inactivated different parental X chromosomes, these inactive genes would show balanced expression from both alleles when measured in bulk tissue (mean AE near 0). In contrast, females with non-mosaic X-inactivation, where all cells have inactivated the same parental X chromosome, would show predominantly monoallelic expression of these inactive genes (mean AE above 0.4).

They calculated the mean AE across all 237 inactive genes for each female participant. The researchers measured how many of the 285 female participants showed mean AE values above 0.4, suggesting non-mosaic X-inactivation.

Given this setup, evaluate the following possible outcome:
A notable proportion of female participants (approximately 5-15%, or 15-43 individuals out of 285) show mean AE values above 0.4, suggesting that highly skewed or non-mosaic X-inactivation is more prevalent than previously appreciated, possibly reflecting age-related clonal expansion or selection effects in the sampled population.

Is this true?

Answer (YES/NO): NO